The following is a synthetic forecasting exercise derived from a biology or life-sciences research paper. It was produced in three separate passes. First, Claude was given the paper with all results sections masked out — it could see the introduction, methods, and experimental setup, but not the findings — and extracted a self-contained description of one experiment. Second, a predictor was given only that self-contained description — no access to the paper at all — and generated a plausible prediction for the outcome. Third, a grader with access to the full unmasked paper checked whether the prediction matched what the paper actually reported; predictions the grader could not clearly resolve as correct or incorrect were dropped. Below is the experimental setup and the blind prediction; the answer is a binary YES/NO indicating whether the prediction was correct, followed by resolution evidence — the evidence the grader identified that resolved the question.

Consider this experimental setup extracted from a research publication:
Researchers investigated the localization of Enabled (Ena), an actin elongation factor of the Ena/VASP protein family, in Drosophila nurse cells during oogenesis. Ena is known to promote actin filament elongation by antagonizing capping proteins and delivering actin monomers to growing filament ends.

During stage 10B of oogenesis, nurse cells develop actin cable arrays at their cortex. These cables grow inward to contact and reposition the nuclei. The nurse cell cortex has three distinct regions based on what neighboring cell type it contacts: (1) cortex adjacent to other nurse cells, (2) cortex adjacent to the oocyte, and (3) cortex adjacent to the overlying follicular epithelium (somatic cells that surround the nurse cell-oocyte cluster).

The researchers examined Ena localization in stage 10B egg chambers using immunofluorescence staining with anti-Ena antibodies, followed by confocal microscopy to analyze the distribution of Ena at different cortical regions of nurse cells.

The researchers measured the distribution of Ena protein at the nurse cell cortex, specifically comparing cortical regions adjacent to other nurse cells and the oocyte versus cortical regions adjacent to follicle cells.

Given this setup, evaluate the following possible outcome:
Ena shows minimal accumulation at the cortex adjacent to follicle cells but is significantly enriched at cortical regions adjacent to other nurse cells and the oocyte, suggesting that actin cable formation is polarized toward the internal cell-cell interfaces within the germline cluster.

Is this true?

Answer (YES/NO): YES